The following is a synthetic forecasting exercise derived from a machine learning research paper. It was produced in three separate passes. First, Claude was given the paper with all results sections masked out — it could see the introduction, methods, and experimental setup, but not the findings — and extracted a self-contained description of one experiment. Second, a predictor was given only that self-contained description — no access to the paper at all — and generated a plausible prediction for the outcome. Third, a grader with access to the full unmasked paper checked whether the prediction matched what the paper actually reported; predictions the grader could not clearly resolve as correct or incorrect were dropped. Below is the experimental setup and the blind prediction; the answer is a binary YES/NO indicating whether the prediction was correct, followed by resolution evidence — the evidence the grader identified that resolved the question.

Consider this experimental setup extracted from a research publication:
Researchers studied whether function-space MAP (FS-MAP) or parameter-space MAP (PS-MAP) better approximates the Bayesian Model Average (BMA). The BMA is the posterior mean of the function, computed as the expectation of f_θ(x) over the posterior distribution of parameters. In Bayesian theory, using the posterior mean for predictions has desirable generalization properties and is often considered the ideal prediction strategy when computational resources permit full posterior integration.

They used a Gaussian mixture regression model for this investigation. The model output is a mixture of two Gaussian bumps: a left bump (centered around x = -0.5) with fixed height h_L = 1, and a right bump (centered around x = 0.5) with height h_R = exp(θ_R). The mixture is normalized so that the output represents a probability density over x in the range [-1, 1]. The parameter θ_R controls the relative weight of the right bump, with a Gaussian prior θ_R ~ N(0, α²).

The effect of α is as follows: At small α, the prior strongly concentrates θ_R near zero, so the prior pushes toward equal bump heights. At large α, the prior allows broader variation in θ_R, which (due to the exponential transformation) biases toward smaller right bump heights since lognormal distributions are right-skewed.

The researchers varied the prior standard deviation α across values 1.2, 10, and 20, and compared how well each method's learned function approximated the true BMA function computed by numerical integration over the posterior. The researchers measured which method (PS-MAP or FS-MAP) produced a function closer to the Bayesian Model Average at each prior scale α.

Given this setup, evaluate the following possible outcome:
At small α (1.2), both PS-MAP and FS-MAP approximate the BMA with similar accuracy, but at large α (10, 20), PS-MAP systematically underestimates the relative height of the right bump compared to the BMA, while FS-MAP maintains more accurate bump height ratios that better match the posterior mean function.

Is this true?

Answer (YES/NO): NO